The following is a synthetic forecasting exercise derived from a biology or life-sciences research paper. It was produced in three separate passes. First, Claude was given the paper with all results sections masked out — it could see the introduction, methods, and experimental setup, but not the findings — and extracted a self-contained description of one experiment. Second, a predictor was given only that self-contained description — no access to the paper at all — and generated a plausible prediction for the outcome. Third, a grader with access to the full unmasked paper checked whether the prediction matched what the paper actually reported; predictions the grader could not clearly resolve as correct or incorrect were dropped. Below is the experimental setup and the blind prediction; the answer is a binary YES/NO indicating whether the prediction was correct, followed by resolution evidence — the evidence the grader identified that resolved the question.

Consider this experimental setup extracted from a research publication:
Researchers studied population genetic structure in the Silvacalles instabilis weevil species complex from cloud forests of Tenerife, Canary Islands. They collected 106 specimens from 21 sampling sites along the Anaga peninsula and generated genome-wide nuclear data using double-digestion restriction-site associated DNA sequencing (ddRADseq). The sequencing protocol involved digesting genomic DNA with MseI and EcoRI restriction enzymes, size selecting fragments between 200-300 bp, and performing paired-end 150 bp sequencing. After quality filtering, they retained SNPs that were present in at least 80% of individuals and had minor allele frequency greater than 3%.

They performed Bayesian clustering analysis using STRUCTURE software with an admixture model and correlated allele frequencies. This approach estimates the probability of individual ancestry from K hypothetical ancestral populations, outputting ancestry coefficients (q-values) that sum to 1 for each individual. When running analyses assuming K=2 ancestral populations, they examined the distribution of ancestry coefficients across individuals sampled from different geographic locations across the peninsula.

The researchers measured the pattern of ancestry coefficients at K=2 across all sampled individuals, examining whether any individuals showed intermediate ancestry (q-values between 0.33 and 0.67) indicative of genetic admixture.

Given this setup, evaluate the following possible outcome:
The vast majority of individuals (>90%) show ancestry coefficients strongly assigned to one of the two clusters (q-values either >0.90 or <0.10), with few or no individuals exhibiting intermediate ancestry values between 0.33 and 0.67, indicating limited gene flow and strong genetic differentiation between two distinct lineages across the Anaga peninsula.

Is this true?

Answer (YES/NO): NO